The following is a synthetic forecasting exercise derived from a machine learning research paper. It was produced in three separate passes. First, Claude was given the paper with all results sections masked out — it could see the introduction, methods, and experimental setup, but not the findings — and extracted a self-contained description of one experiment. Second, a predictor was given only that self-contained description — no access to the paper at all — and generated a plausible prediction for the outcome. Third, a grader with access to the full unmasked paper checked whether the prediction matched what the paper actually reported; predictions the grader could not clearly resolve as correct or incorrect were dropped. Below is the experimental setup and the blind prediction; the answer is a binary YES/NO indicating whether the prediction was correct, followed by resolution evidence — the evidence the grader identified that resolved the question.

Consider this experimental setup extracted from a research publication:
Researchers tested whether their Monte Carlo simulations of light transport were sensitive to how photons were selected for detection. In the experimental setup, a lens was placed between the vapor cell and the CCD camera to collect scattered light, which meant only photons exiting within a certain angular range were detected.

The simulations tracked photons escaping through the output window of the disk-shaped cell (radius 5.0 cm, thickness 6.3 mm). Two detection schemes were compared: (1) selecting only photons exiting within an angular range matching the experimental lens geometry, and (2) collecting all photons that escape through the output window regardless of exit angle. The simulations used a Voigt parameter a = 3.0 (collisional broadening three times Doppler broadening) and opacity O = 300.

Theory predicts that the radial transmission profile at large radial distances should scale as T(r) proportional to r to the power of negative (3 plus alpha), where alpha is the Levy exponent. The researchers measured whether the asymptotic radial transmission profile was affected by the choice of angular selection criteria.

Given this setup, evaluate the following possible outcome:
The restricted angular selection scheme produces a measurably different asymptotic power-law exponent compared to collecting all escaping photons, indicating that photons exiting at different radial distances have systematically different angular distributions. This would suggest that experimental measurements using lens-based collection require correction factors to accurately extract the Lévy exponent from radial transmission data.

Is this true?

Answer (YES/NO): NO